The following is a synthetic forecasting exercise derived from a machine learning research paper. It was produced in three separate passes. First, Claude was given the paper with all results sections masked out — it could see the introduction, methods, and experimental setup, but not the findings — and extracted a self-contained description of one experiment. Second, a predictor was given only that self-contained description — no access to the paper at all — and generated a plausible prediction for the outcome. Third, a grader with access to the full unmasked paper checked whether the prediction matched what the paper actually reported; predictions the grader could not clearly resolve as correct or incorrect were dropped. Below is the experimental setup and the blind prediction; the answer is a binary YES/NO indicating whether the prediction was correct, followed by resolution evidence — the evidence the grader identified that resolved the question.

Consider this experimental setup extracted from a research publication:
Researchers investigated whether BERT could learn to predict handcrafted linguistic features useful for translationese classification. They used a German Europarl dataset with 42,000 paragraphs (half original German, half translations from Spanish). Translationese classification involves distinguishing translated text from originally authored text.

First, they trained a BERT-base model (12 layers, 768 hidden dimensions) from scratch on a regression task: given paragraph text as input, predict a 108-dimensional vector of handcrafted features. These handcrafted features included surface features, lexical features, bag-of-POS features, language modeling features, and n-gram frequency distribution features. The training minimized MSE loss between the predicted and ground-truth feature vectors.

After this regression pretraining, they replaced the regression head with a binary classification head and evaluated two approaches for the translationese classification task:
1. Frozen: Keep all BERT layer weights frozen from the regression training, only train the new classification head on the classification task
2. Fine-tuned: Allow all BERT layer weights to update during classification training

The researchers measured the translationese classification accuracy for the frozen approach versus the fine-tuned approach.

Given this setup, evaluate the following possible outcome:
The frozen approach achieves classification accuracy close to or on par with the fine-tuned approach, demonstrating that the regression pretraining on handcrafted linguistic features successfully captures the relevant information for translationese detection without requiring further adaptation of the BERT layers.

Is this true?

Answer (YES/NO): NO